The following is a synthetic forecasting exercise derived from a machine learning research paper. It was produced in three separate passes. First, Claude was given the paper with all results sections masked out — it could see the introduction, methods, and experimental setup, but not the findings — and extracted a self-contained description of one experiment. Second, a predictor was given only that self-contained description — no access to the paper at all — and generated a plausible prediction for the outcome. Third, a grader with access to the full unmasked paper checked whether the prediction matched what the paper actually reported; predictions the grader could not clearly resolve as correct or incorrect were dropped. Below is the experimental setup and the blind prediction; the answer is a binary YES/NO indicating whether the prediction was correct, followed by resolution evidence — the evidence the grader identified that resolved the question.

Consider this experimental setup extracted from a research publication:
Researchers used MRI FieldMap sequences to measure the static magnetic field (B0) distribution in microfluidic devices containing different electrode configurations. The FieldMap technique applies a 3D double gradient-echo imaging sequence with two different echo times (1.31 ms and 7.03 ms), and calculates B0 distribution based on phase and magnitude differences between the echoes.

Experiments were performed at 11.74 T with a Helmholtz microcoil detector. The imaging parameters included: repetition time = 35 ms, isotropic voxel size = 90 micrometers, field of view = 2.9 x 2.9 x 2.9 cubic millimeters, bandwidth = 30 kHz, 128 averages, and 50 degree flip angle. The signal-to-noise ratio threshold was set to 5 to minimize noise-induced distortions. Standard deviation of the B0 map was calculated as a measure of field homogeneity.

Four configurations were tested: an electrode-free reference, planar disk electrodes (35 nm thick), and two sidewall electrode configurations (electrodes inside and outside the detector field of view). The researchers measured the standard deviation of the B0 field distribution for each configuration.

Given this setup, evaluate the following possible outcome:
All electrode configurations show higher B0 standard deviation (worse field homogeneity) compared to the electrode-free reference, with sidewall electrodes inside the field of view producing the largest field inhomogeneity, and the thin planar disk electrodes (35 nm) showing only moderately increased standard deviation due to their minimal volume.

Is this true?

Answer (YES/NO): NO